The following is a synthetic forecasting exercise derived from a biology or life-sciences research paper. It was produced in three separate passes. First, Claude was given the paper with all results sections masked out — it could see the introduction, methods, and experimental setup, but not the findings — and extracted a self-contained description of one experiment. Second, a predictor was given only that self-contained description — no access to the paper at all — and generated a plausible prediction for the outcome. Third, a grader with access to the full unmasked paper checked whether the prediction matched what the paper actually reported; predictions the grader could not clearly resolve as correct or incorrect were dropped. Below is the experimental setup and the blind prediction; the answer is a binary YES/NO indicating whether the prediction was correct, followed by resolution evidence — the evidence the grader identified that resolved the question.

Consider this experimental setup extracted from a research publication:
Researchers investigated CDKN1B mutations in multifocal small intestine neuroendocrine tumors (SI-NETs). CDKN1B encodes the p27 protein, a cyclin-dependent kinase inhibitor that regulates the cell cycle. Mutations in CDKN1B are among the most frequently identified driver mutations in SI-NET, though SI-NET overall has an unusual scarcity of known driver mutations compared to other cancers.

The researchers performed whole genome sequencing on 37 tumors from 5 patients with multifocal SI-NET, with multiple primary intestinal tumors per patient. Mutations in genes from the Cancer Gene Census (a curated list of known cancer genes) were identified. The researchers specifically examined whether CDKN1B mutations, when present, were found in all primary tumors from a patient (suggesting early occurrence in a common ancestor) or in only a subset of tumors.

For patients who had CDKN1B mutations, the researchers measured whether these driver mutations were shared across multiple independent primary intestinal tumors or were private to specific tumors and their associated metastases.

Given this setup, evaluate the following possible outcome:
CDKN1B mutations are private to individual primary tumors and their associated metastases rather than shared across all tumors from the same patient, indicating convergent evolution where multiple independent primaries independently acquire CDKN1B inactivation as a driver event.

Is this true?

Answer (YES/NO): YES